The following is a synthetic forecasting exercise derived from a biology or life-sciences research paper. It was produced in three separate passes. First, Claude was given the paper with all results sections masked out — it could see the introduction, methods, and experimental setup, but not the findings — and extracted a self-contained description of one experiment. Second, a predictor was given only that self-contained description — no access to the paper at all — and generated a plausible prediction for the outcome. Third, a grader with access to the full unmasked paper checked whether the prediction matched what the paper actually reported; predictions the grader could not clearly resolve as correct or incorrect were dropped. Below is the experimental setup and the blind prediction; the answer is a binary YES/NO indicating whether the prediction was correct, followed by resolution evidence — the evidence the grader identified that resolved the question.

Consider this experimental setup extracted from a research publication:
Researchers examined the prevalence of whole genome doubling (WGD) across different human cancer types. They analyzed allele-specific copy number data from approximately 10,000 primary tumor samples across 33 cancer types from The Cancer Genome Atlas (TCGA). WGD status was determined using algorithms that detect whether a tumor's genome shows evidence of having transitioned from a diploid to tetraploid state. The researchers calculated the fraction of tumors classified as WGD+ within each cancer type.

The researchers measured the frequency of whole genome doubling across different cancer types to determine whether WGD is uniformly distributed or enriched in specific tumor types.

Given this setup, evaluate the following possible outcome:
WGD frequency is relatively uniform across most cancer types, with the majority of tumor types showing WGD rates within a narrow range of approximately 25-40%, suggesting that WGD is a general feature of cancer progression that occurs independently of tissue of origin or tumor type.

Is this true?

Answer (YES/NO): NO